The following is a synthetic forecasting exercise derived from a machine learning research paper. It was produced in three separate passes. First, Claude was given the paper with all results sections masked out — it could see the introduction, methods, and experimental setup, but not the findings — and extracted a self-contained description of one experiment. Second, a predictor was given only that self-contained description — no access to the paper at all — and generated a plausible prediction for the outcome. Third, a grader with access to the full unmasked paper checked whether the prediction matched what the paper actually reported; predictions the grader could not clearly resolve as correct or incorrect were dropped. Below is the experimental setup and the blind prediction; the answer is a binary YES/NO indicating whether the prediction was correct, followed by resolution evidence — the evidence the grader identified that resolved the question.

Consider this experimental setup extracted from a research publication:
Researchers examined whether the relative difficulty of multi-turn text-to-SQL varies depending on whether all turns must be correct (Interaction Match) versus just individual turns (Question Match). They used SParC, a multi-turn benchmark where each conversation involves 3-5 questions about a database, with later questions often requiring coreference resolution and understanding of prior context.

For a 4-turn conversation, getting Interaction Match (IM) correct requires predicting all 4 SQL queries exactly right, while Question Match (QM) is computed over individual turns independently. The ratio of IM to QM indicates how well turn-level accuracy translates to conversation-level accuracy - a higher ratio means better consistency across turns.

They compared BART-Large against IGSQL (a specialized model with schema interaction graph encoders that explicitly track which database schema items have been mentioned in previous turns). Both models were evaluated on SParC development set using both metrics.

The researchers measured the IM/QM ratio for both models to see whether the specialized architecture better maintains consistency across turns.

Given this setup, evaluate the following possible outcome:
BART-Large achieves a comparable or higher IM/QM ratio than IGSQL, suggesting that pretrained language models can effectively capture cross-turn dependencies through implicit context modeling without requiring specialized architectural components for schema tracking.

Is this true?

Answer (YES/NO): YES